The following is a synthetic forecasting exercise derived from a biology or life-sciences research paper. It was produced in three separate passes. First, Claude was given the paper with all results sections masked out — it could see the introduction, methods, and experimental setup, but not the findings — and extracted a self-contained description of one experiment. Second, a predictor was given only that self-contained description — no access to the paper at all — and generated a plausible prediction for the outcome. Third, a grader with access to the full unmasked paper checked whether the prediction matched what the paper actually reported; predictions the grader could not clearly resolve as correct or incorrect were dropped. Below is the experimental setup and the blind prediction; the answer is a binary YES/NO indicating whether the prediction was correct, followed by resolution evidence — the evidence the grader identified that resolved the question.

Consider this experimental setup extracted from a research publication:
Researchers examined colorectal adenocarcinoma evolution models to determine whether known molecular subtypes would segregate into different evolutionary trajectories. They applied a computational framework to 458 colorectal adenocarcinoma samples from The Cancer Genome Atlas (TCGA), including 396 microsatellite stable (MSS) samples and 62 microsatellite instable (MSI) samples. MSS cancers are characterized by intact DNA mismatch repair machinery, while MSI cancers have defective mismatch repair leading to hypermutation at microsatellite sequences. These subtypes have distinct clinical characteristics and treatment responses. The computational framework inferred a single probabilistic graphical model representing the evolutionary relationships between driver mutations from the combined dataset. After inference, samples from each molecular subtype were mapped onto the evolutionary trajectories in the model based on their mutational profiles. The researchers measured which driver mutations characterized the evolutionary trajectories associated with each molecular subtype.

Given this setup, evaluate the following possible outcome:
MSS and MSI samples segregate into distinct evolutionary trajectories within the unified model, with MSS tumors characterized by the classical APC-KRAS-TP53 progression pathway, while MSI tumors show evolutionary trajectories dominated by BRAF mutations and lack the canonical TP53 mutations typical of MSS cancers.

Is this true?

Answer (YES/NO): NO